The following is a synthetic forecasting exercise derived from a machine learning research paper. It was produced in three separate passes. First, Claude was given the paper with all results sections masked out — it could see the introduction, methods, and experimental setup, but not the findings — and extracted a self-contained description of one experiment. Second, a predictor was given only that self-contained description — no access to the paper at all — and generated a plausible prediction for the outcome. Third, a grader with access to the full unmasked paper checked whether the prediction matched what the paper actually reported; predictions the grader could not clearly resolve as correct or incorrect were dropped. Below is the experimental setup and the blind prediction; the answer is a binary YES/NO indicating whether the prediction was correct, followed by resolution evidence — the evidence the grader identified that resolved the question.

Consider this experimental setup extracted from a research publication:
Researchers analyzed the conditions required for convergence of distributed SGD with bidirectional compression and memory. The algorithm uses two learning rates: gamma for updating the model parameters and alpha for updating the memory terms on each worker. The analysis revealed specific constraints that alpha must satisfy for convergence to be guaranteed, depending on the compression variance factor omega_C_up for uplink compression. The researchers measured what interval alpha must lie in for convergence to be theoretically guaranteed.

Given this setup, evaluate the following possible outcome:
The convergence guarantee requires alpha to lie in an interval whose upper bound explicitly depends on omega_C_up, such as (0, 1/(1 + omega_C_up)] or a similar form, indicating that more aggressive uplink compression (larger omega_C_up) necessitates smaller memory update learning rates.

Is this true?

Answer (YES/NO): YES